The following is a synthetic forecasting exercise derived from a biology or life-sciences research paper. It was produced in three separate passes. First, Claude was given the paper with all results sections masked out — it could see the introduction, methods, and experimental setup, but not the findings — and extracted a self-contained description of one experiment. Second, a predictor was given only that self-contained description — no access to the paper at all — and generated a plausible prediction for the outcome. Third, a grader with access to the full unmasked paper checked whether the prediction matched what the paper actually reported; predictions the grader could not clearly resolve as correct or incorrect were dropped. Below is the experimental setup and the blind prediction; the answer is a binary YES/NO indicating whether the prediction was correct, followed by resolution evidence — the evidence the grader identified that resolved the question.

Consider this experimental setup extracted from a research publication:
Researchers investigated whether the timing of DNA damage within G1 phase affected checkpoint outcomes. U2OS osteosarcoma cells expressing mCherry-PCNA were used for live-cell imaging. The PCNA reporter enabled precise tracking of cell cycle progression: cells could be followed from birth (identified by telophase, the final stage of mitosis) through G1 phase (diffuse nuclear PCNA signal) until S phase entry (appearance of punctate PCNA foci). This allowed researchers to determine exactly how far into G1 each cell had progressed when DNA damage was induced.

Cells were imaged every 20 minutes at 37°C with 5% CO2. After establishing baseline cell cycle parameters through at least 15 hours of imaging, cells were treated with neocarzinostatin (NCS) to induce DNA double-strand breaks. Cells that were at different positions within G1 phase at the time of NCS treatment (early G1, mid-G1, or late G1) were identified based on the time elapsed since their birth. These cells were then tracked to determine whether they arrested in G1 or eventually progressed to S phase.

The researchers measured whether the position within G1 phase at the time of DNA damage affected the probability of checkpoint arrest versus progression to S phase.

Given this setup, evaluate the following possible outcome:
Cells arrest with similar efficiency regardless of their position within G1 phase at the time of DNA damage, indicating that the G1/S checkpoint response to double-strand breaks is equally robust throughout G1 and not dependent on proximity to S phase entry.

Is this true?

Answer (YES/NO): NO